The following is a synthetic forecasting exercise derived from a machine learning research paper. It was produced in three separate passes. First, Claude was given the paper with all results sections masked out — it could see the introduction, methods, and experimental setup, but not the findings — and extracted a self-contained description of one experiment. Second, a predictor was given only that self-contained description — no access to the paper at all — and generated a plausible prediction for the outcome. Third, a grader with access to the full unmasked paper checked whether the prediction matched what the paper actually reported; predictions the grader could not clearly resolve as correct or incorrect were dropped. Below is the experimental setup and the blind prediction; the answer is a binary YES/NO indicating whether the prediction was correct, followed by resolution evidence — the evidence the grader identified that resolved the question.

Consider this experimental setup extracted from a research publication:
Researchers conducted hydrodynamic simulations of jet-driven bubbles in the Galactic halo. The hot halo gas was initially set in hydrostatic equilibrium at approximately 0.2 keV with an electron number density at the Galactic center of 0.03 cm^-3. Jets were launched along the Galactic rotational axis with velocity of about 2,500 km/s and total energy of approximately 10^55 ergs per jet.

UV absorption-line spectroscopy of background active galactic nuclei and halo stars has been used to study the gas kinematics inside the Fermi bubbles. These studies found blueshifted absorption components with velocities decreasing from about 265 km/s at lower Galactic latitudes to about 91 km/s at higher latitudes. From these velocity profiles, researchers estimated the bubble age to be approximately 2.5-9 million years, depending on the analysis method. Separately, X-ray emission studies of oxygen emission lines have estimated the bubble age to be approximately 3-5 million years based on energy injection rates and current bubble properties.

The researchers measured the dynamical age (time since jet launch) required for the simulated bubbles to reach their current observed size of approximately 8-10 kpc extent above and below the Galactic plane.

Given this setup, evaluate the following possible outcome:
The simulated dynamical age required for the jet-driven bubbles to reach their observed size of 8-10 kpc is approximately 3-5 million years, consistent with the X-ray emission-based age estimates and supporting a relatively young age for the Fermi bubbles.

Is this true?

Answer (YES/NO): NO